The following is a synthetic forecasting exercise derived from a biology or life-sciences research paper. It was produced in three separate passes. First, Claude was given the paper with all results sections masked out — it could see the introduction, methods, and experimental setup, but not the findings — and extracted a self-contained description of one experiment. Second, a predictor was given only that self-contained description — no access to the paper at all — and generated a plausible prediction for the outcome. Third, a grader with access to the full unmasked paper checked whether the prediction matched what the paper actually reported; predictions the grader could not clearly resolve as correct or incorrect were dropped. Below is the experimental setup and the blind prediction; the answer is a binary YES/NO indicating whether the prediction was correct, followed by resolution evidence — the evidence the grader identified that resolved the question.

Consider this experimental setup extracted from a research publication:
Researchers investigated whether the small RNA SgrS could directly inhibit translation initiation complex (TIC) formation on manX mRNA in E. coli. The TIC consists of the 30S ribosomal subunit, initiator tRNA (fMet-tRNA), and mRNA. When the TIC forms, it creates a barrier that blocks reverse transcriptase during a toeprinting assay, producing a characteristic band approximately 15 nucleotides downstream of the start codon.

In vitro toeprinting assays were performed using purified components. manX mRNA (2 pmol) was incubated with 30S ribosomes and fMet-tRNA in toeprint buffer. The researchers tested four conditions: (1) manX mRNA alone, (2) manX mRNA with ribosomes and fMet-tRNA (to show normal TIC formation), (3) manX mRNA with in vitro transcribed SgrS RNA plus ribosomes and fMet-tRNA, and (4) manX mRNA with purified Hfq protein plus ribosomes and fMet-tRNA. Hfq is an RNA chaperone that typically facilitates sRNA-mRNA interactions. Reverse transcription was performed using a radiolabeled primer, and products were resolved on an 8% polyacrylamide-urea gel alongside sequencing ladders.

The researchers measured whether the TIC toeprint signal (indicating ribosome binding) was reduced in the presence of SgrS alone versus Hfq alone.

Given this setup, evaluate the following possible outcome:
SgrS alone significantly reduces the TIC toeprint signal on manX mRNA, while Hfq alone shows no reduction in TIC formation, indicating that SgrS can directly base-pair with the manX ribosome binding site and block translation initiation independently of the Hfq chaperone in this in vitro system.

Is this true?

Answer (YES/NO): NO